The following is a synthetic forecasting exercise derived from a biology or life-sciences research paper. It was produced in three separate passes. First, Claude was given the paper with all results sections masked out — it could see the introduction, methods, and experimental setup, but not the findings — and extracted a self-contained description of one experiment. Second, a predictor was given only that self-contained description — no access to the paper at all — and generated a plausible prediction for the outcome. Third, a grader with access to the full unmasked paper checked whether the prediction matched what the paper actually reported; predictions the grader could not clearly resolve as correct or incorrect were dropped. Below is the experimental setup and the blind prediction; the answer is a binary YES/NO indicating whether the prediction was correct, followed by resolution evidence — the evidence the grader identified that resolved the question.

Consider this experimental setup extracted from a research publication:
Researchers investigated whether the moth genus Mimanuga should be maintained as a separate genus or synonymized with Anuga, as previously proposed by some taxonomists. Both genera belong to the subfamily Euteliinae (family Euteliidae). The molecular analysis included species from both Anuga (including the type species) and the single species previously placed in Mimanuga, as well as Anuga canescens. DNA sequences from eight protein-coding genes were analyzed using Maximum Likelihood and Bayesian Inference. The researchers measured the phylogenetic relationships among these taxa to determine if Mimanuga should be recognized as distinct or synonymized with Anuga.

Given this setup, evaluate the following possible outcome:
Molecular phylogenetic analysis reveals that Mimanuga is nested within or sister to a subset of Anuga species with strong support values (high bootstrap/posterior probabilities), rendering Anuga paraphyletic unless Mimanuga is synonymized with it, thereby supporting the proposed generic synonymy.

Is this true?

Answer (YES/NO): NO